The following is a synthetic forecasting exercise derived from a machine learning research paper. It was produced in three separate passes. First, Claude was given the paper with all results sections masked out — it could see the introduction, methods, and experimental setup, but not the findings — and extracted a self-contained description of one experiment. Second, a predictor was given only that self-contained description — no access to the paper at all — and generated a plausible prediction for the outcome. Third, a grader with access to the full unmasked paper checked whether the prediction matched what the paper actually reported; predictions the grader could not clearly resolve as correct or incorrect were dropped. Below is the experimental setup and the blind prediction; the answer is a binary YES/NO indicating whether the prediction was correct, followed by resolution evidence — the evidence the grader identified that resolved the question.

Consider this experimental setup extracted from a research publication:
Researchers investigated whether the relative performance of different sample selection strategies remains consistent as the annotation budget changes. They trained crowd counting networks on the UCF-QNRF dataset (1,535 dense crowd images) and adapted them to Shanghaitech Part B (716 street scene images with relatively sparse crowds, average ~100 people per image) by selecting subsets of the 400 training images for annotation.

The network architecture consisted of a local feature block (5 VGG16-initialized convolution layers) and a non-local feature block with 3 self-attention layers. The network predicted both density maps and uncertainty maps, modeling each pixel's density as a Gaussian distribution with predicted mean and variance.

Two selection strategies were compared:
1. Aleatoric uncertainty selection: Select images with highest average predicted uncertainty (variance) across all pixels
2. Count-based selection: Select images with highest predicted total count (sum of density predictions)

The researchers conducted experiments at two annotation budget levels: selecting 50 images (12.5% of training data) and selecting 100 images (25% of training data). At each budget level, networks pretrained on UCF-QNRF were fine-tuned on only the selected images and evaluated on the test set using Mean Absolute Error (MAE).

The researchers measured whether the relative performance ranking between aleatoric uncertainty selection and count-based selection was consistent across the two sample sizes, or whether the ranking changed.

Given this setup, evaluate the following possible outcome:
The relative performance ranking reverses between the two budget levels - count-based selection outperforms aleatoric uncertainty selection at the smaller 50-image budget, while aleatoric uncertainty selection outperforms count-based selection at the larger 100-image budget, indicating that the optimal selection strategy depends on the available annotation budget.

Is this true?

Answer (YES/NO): NO